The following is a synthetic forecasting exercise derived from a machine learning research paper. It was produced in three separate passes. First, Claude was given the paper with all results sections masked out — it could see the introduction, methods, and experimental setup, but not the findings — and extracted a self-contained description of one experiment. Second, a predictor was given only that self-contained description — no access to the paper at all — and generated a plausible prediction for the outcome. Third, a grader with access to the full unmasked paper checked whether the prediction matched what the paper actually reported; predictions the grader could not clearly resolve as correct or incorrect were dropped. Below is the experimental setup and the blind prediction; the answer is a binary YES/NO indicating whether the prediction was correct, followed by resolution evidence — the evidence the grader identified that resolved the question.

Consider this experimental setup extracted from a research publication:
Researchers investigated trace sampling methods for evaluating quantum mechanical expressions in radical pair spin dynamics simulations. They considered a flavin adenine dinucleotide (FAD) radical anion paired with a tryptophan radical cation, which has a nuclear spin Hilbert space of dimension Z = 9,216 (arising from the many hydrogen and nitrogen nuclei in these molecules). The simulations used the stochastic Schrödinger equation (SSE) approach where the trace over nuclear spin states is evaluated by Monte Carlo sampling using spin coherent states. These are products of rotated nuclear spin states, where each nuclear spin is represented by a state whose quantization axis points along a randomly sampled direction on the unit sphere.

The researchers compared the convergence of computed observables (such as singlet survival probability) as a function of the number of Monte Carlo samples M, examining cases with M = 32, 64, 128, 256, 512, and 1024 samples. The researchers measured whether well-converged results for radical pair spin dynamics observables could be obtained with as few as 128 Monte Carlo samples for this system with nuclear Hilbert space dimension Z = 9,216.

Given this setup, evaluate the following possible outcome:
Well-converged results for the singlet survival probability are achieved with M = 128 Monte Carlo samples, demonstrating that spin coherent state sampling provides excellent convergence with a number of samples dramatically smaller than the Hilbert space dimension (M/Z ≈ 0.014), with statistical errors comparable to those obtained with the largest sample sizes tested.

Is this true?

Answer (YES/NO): NO